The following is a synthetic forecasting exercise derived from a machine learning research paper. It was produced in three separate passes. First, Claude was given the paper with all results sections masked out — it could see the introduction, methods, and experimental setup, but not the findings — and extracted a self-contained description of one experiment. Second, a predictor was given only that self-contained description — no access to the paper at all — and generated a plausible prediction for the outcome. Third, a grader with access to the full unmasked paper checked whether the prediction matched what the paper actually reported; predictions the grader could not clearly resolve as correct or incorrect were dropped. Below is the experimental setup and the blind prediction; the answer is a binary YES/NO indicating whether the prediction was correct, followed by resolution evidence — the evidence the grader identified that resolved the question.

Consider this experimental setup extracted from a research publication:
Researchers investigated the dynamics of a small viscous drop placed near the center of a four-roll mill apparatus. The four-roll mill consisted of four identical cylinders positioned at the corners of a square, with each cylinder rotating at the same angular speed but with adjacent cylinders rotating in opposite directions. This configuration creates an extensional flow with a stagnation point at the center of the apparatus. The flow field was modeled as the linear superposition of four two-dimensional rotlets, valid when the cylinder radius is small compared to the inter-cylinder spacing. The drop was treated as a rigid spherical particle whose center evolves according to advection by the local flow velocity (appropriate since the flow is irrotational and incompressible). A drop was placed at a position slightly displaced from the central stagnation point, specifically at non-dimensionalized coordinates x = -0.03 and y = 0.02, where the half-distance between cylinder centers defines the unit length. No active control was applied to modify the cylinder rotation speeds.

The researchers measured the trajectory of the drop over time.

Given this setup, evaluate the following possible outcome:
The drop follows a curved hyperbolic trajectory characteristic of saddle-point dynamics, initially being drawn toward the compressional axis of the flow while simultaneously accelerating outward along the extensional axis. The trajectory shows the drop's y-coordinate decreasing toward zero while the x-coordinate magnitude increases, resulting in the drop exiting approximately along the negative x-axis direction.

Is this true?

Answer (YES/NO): YES